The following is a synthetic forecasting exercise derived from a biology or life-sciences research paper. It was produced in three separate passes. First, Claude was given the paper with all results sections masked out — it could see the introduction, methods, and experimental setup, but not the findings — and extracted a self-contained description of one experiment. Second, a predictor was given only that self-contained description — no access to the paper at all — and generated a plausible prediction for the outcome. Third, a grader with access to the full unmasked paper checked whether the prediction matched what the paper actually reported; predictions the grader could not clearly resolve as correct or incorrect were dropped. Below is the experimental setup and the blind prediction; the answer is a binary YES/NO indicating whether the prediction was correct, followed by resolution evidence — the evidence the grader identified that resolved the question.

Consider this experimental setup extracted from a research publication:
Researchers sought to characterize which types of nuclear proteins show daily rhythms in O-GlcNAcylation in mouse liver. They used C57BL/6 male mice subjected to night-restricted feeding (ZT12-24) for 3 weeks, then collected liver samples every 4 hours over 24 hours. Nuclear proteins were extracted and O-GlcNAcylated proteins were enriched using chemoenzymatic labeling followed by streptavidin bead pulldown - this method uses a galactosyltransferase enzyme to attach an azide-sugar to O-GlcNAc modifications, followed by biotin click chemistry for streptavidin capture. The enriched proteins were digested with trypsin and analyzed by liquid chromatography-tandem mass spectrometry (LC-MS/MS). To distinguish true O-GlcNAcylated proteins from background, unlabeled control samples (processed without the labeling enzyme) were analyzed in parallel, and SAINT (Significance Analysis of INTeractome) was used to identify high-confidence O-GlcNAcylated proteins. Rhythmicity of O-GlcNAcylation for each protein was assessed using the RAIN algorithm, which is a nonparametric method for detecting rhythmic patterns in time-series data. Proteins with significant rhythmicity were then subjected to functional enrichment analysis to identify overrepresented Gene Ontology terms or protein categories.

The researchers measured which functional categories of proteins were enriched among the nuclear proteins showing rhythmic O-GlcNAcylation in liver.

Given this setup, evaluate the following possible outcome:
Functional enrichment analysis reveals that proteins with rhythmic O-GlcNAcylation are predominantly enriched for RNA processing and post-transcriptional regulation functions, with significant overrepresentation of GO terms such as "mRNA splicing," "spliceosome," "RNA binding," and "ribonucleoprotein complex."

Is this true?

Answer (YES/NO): NO